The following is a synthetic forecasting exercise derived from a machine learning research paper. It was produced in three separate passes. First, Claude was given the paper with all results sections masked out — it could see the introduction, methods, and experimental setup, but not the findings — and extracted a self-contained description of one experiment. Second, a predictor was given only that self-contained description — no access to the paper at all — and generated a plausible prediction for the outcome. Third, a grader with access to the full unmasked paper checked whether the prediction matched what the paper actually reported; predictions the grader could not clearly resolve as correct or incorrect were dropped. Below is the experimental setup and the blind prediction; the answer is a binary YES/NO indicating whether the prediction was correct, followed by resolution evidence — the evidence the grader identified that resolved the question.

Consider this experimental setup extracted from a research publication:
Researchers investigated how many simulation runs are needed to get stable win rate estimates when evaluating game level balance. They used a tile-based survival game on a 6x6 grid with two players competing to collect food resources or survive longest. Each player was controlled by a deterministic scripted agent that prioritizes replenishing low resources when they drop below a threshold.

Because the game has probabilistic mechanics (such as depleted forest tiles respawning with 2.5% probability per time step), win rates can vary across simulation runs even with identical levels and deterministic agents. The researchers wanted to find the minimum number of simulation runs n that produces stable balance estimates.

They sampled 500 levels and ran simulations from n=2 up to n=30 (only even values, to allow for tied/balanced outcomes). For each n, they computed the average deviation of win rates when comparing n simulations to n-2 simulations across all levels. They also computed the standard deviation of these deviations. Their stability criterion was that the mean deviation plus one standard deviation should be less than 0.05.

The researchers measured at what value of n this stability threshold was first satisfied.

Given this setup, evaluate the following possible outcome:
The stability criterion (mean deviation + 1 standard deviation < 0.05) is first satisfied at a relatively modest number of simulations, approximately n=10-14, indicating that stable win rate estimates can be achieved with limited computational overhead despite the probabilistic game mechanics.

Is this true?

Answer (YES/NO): YES